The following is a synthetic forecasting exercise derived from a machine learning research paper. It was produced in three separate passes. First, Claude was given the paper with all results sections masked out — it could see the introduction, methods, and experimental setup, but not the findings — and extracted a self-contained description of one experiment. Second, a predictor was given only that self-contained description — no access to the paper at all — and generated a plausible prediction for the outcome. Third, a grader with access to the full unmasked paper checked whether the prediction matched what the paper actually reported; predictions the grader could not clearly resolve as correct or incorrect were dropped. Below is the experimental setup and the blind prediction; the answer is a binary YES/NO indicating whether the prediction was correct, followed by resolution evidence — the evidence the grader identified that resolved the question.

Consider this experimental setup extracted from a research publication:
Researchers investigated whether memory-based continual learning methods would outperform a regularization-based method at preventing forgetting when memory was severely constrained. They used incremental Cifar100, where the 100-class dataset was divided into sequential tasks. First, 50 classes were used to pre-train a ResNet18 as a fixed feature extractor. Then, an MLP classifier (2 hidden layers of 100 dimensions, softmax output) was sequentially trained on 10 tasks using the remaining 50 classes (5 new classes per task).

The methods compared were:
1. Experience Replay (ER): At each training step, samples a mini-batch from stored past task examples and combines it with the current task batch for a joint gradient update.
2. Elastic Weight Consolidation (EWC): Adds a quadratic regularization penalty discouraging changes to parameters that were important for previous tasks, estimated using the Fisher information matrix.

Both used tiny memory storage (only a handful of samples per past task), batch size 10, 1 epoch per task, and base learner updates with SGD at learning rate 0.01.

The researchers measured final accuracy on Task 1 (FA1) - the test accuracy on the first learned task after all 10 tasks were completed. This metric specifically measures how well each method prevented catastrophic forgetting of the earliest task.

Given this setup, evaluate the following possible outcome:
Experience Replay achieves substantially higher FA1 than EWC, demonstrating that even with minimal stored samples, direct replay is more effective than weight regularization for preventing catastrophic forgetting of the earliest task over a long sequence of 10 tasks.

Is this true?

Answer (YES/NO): YES